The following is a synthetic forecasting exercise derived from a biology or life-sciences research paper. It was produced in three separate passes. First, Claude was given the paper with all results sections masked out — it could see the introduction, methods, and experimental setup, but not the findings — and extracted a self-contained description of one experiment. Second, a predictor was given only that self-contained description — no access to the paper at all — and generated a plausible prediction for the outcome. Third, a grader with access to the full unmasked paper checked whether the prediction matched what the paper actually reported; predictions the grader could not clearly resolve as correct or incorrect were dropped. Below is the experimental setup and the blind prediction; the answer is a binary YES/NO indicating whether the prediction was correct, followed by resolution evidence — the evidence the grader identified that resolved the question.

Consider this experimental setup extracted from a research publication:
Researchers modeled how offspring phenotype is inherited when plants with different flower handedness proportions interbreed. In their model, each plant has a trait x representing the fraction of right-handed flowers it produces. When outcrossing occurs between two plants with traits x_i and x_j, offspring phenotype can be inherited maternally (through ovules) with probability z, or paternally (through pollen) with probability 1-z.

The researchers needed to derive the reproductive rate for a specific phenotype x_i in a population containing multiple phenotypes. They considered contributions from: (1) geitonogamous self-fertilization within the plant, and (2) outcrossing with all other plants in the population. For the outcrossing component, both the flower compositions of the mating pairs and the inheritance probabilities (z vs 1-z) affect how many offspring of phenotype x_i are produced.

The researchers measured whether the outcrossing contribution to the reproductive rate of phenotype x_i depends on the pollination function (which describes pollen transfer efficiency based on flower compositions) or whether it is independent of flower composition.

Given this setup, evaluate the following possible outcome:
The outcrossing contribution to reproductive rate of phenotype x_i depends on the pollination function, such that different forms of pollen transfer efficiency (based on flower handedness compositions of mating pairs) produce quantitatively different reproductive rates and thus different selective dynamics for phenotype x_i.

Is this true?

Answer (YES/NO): YES